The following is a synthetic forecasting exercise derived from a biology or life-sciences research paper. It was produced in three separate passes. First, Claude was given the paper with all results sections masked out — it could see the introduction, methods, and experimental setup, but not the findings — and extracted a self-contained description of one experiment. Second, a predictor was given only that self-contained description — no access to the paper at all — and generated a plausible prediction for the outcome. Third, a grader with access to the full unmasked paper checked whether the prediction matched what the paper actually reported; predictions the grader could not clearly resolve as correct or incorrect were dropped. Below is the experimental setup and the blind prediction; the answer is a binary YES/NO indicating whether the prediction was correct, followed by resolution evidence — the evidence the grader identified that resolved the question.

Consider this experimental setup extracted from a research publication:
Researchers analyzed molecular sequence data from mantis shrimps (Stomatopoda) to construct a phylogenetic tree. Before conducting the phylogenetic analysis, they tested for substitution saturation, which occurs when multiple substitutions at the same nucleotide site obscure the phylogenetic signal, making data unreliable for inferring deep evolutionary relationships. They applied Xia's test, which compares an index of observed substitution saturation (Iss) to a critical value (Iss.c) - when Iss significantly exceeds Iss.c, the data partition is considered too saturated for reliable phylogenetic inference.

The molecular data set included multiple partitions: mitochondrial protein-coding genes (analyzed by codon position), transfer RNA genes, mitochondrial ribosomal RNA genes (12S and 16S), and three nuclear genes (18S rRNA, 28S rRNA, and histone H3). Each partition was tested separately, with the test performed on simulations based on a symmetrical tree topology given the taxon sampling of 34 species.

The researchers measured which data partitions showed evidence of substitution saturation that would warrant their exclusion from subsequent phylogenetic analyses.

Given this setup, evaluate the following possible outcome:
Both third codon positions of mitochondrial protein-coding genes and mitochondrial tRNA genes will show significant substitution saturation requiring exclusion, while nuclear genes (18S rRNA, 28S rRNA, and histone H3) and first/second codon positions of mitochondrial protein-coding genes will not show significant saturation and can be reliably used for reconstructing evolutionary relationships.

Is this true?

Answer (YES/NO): NO